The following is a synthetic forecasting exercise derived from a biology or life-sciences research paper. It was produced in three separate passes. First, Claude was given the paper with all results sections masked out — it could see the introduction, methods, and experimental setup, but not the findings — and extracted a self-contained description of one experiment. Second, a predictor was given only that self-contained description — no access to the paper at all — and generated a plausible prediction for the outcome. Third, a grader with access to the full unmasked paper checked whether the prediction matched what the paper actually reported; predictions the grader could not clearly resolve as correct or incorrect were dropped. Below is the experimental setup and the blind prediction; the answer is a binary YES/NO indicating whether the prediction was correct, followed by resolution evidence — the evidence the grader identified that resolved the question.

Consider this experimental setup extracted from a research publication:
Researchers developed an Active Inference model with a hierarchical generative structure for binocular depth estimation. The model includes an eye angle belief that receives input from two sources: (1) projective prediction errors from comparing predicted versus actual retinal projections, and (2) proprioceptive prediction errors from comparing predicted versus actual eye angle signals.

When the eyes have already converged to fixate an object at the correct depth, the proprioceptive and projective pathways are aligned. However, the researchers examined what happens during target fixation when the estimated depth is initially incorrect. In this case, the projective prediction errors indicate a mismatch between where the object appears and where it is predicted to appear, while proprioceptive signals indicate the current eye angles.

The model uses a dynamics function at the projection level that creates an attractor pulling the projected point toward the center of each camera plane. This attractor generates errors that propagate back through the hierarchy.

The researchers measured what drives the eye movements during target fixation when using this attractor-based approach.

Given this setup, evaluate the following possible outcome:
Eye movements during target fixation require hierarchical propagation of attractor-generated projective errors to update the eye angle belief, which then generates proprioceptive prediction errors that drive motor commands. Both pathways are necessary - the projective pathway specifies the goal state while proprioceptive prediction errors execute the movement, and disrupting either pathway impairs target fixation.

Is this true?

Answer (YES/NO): YES